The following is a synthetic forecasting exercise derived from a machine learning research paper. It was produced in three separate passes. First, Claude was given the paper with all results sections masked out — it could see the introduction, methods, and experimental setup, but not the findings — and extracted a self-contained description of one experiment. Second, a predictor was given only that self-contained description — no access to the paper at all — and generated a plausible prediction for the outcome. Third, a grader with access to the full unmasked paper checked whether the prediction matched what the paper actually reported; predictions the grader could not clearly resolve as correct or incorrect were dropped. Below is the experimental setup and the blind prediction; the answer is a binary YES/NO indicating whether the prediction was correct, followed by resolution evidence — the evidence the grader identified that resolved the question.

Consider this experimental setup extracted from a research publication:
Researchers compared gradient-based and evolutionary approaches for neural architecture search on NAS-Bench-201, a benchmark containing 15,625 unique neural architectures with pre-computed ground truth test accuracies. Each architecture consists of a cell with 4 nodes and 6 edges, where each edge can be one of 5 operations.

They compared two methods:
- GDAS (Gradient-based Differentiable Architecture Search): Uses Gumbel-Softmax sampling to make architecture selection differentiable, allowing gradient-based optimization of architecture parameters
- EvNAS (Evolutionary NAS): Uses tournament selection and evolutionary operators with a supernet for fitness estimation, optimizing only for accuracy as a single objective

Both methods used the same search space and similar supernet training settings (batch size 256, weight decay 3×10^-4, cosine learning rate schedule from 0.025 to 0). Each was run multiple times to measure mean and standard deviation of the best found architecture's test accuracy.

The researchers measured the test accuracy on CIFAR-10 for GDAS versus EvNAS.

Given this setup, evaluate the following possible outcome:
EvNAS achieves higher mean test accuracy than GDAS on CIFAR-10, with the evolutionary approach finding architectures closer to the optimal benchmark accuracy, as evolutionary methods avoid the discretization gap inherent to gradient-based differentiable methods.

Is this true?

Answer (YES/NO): NO